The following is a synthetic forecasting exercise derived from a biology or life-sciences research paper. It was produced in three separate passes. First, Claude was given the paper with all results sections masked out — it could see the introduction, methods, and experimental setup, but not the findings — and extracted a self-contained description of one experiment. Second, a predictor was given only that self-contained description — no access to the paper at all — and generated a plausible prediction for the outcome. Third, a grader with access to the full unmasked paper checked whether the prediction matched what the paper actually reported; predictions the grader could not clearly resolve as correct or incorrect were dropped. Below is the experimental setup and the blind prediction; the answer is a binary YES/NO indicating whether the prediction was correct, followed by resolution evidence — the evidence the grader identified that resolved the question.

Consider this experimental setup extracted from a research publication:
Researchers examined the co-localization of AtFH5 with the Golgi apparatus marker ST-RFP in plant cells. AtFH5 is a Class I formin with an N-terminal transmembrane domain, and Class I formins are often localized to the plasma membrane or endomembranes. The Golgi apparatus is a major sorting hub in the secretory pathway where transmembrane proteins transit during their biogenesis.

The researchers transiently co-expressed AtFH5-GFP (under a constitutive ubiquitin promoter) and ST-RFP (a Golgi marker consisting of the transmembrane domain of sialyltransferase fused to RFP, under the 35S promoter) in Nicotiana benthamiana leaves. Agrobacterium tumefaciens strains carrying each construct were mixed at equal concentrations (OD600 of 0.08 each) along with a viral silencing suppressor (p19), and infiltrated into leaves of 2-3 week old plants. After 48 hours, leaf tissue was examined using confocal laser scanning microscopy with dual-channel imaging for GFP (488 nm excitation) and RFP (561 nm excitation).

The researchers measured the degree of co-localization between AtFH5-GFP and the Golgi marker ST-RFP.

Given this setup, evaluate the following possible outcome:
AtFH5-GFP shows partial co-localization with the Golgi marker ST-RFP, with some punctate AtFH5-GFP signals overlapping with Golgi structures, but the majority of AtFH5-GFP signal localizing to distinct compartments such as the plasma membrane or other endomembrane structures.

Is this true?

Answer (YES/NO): NO